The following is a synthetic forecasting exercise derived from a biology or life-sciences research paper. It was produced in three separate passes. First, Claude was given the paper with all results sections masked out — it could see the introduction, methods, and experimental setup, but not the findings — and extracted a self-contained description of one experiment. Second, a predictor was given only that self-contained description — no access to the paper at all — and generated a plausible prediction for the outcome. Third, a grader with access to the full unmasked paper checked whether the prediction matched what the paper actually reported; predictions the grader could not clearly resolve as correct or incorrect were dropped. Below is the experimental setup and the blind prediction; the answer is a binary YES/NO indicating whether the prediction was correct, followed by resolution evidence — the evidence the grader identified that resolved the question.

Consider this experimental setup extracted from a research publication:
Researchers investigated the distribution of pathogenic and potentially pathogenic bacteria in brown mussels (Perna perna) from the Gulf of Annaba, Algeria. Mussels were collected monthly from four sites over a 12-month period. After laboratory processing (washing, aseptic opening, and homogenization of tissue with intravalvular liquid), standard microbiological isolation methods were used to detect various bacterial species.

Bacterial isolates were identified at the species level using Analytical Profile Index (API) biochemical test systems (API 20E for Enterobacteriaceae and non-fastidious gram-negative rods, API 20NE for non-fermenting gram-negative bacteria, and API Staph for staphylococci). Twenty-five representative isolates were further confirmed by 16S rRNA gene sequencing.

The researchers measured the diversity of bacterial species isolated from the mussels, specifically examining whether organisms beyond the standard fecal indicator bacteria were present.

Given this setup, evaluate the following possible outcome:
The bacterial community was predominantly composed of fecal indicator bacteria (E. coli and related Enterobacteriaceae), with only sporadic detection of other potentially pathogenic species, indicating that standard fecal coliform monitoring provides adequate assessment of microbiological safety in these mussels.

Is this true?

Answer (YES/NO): NO